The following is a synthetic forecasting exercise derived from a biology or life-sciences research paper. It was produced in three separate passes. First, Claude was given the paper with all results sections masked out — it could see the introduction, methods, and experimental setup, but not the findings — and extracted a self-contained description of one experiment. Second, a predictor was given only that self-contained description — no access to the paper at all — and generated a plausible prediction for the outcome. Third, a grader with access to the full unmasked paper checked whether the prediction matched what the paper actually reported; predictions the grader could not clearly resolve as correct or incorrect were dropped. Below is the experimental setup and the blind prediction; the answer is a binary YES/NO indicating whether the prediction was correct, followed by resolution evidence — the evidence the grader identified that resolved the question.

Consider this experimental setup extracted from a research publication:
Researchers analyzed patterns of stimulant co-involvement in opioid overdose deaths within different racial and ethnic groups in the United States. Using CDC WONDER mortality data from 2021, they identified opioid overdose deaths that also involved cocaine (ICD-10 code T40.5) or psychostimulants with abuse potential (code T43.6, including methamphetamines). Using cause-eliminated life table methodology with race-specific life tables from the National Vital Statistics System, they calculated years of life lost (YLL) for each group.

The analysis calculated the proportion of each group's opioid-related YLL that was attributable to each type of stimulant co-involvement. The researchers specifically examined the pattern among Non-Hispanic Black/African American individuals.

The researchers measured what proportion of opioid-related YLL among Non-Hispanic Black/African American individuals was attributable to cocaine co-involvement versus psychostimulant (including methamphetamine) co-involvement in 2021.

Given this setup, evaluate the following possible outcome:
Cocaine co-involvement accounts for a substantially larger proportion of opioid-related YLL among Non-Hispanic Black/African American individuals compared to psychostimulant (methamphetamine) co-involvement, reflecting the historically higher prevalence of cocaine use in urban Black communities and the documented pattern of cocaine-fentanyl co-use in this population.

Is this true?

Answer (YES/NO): YES